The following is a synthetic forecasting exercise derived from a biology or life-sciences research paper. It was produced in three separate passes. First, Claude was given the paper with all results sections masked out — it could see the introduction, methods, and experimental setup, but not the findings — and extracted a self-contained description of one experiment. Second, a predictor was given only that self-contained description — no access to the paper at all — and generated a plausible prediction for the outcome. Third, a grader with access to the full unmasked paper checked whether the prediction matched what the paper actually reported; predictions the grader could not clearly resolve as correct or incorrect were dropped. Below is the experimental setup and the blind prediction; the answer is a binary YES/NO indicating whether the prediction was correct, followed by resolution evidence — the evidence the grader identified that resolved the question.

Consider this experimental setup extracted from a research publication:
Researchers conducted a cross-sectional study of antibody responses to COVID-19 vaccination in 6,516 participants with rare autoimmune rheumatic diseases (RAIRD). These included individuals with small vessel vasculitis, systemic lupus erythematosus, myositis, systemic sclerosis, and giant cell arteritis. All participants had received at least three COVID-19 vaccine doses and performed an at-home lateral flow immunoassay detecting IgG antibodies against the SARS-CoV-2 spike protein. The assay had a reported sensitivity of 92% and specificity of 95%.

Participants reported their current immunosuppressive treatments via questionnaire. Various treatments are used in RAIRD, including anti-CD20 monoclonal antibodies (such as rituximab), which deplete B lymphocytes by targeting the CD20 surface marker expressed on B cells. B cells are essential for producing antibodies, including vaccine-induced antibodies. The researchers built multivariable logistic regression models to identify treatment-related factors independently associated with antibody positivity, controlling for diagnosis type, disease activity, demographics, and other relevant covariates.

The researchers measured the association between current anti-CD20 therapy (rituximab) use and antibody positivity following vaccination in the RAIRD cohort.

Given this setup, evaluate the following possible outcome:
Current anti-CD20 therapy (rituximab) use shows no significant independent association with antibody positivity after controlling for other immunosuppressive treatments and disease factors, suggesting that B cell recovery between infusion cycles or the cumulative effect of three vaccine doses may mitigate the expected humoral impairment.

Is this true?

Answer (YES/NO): NO